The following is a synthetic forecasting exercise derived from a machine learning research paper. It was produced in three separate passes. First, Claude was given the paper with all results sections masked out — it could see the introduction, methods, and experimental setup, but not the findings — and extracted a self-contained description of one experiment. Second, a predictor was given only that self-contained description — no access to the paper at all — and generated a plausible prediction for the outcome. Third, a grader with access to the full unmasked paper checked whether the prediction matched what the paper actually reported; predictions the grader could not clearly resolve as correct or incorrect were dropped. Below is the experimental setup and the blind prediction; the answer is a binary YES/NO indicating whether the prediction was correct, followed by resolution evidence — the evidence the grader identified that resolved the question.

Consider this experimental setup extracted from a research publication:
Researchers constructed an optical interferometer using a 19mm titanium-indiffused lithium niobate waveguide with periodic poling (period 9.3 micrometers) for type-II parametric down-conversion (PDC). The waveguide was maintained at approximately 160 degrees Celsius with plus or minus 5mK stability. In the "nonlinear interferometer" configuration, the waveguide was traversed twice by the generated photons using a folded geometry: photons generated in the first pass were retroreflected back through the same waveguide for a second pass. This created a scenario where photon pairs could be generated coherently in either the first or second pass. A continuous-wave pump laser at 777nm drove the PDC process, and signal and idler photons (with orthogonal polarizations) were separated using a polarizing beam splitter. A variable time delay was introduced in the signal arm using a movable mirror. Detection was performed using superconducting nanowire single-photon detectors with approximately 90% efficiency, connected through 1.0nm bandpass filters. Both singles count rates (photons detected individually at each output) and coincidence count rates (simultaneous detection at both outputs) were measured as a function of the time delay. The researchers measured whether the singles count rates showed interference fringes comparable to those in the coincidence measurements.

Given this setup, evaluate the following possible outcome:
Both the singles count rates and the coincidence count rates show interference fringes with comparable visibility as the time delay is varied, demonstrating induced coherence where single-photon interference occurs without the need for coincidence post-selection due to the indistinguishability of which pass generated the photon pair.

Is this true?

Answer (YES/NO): NO